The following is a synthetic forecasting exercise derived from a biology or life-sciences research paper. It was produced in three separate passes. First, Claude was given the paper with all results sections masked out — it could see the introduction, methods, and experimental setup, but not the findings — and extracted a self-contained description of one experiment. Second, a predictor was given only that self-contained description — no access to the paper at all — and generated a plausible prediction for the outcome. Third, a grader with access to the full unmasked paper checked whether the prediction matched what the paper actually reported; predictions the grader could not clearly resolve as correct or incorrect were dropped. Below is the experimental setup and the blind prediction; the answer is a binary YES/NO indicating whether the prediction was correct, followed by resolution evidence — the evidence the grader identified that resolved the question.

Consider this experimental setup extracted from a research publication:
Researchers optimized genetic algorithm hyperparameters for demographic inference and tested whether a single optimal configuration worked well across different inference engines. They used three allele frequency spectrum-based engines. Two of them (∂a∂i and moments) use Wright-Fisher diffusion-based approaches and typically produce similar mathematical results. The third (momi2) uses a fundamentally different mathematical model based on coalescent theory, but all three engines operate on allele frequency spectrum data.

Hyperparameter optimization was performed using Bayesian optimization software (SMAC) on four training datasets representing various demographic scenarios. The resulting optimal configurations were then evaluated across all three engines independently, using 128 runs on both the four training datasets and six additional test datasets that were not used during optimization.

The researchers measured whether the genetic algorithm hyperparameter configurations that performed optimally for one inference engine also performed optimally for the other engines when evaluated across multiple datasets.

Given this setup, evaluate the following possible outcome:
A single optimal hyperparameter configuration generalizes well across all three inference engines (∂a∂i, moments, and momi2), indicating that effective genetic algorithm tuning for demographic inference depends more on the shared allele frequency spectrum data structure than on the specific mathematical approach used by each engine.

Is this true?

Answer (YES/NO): NO